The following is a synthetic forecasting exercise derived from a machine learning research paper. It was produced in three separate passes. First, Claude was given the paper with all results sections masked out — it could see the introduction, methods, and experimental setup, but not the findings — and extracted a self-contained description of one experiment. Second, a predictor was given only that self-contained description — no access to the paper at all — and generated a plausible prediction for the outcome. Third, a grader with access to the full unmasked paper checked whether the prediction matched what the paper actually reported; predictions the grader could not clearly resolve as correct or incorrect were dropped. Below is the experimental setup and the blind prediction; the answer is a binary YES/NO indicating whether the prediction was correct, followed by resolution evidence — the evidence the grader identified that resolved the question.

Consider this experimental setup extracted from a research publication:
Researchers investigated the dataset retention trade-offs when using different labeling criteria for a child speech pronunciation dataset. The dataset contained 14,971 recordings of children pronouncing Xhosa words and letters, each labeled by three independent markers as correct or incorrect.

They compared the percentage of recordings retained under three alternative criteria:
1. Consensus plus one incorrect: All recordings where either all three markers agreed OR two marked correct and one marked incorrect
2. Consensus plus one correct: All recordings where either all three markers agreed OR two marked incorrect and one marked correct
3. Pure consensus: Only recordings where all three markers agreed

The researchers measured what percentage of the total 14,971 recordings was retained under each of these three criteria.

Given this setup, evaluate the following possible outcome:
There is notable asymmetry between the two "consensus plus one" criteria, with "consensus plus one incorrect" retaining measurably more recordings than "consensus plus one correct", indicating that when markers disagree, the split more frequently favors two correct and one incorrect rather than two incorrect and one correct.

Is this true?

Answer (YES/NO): YES